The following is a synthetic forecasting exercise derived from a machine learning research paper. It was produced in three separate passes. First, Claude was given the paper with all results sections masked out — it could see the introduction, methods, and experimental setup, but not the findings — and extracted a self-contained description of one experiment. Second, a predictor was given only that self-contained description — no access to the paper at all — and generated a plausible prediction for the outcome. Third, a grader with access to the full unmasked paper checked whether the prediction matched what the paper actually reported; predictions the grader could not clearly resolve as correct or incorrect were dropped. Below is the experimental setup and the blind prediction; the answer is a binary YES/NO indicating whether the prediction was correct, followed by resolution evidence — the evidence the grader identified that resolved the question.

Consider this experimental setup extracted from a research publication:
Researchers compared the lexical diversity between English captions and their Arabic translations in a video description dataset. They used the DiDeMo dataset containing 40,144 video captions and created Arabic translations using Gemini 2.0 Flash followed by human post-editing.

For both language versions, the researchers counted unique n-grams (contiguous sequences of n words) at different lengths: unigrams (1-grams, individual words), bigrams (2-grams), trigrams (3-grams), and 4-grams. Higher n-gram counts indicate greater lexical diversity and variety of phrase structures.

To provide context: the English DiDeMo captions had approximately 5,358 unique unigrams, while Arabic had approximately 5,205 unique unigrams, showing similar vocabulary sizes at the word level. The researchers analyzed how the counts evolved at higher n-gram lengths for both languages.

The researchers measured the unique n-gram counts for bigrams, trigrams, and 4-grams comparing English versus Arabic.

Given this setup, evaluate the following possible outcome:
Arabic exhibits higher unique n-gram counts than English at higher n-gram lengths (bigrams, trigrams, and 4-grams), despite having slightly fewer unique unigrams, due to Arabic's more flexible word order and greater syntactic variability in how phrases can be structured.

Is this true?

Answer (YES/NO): YES